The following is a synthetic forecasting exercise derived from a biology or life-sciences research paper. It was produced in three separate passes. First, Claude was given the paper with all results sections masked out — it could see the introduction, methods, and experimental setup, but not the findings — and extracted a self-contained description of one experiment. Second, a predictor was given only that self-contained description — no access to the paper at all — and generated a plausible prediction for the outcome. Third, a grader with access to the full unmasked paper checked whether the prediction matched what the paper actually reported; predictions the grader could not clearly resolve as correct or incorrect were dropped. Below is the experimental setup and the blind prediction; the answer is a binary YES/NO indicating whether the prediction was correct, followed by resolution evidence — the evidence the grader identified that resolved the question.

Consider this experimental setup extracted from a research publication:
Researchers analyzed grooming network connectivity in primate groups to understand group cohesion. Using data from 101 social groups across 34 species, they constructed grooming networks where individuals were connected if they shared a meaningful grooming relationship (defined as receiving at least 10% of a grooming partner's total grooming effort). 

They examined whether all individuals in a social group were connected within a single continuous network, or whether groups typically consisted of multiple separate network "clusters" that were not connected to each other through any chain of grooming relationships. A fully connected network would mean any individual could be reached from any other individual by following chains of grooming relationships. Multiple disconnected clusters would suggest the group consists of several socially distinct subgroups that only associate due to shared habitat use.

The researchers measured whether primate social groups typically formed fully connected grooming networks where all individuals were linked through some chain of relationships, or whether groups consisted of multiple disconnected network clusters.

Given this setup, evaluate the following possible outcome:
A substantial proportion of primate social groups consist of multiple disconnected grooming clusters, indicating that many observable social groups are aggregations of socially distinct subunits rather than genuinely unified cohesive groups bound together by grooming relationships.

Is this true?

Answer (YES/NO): YES